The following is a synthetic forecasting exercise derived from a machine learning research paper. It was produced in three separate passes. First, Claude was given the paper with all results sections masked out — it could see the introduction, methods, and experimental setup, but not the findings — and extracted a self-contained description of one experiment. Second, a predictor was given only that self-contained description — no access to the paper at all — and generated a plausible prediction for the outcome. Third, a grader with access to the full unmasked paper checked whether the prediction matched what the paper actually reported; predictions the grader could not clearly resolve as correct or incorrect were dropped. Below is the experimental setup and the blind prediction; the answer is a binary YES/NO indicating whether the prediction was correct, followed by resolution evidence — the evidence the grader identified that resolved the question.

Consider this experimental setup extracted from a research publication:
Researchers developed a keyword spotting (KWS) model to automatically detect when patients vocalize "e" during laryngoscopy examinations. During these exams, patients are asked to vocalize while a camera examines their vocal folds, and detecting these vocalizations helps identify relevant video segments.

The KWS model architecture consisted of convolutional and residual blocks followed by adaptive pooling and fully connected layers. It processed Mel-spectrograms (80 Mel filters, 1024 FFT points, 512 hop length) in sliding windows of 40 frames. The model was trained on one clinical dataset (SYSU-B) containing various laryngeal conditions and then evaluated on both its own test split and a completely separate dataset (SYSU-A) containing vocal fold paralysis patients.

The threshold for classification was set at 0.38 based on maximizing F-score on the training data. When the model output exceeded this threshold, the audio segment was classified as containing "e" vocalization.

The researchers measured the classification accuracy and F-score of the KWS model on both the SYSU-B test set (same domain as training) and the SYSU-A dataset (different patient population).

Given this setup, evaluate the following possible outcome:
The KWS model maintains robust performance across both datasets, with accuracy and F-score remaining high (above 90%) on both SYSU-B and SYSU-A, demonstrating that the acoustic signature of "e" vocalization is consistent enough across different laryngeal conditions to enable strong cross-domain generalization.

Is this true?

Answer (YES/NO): YES